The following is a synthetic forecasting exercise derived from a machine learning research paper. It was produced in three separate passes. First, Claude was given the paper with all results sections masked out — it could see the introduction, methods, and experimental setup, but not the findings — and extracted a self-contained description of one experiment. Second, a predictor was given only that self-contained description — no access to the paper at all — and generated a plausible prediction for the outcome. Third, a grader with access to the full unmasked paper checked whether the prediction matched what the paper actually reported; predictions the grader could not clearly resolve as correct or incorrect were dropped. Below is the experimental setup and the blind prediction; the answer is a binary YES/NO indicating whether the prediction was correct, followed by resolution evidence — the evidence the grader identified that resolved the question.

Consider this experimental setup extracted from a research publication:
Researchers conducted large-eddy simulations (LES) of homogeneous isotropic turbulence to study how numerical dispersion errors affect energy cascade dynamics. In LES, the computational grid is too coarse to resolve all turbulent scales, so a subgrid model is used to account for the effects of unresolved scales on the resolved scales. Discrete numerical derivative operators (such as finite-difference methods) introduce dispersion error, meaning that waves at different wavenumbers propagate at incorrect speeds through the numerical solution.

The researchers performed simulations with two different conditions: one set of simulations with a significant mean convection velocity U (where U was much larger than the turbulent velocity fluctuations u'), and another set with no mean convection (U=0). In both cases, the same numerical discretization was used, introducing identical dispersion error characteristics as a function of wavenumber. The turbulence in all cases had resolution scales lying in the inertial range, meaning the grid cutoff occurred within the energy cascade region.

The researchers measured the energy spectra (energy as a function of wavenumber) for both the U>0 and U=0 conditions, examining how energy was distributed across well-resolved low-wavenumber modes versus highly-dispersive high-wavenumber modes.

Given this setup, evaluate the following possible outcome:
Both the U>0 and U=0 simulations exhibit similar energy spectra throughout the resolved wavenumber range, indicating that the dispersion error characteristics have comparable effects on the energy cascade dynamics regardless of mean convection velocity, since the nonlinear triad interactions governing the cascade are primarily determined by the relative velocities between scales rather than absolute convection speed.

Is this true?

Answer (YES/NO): NO